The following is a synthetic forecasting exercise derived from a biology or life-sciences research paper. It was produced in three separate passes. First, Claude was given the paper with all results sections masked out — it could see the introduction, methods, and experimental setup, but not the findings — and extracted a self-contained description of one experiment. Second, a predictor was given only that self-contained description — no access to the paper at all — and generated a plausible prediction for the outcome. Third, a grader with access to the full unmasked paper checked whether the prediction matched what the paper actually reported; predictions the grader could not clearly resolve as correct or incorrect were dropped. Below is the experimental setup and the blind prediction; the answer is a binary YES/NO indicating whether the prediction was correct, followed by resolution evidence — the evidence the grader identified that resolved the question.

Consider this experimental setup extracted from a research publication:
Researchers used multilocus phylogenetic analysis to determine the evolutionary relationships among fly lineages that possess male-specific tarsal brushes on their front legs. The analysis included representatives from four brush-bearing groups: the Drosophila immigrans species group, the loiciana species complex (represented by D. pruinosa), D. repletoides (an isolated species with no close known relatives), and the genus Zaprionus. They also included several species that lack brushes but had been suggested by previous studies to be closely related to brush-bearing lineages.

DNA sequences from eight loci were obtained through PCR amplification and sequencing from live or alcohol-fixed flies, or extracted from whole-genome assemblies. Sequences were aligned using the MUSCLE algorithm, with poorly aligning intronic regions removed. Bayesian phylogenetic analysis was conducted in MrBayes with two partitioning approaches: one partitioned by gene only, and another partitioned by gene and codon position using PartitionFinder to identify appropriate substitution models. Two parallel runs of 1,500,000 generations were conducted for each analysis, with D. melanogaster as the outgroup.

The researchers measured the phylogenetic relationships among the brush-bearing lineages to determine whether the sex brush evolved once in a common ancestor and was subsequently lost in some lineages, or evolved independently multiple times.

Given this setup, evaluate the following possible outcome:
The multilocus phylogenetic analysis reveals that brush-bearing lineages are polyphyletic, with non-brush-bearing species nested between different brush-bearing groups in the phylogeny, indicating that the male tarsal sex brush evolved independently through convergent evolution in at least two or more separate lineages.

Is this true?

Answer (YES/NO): YES